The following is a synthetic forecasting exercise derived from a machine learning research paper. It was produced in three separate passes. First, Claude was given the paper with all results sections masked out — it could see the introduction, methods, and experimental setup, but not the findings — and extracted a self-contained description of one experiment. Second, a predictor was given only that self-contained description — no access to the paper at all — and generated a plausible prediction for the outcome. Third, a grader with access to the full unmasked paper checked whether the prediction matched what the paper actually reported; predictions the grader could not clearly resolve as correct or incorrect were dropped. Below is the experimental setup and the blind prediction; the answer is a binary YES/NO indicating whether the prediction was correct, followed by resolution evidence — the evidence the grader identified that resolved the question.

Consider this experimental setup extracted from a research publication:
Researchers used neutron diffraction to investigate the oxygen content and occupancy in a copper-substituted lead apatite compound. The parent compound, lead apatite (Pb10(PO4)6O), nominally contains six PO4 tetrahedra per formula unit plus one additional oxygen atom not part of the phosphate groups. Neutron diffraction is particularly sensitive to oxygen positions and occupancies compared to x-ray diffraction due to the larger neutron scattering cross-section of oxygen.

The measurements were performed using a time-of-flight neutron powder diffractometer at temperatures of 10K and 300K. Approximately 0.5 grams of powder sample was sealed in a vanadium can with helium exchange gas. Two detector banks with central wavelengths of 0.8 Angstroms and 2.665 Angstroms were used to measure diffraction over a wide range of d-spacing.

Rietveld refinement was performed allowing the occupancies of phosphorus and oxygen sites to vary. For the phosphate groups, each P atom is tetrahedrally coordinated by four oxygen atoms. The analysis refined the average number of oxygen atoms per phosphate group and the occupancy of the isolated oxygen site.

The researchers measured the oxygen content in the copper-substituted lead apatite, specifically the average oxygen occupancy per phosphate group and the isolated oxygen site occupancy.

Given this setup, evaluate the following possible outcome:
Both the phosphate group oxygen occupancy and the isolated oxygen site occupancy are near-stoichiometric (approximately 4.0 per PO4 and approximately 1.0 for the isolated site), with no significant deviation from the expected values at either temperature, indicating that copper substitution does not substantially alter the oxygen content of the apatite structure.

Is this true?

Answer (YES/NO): NO